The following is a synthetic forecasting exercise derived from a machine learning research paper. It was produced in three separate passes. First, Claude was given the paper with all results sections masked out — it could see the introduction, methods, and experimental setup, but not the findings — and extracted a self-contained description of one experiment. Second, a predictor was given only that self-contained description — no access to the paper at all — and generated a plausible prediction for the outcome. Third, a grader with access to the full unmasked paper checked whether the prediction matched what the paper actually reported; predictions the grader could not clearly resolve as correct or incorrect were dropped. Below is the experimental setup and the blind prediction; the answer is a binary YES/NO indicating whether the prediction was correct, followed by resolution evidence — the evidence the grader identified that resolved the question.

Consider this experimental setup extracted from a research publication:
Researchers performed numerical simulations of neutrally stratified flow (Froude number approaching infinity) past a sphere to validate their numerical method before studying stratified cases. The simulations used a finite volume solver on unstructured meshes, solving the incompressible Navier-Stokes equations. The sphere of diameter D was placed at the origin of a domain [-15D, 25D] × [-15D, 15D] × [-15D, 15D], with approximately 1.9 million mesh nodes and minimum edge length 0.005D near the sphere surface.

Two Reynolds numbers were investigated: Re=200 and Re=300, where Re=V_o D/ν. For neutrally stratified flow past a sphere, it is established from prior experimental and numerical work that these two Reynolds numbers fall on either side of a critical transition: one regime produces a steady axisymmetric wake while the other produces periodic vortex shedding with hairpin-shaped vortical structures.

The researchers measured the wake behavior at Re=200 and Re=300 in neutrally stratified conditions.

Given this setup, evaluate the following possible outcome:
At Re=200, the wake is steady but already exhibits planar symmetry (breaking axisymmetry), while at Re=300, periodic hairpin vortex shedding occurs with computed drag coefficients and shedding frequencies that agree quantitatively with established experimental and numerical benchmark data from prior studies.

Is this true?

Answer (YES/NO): NO